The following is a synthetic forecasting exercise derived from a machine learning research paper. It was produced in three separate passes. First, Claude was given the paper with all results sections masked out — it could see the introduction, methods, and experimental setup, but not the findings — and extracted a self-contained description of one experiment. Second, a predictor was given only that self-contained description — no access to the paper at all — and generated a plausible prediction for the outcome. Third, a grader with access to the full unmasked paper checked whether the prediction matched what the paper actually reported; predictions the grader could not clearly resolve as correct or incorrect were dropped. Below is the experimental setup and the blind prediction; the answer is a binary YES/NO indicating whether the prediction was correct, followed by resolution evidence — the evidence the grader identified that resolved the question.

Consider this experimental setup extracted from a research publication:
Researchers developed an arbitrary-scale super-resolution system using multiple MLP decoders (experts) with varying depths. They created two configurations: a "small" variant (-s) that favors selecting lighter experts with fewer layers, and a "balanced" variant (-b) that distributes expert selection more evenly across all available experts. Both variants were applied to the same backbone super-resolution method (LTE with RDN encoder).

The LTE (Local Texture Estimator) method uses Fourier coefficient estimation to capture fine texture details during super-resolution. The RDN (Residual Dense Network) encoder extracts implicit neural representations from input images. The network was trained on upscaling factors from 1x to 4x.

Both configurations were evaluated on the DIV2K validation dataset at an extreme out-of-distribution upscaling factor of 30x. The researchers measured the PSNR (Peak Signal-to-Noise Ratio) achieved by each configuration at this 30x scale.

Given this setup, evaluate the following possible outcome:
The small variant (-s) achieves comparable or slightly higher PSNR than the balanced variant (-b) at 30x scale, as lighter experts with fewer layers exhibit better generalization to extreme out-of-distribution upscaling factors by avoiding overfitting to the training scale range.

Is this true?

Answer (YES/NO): YES